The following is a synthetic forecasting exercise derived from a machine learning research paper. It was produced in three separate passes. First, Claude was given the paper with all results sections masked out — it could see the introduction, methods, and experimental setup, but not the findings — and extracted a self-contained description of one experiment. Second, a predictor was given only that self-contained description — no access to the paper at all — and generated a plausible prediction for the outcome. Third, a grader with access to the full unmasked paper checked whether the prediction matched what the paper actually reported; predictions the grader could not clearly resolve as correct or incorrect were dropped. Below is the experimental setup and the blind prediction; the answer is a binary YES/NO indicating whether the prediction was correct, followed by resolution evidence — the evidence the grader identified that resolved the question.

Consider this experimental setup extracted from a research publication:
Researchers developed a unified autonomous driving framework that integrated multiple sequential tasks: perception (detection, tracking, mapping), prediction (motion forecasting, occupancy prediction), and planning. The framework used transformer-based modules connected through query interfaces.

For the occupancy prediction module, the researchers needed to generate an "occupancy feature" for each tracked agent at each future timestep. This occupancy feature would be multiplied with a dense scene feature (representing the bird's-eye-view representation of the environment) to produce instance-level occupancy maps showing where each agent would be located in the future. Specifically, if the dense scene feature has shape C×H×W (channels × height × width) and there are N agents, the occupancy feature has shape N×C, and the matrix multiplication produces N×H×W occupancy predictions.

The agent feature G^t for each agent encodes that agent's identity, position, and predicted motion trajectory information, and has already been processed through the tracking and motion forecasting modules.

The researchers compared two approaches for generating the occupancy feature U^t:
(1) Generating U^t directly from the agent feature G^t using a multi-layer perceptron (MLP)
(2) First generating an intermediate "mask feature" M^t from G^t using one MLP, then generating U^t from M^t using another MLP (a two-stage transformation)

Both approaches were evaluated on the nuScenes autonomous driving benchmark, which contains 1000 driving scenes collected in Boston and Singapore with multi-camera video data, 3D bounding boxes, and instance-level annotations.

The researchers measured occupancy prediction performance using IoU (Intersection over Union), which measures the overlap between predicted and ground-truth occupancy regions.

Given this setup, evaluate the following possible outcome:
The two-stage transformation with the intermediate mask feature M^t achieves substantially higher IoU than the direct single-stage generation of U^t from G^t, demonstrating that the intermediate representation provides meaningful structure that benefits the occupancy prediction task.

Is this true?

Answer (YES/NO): NO